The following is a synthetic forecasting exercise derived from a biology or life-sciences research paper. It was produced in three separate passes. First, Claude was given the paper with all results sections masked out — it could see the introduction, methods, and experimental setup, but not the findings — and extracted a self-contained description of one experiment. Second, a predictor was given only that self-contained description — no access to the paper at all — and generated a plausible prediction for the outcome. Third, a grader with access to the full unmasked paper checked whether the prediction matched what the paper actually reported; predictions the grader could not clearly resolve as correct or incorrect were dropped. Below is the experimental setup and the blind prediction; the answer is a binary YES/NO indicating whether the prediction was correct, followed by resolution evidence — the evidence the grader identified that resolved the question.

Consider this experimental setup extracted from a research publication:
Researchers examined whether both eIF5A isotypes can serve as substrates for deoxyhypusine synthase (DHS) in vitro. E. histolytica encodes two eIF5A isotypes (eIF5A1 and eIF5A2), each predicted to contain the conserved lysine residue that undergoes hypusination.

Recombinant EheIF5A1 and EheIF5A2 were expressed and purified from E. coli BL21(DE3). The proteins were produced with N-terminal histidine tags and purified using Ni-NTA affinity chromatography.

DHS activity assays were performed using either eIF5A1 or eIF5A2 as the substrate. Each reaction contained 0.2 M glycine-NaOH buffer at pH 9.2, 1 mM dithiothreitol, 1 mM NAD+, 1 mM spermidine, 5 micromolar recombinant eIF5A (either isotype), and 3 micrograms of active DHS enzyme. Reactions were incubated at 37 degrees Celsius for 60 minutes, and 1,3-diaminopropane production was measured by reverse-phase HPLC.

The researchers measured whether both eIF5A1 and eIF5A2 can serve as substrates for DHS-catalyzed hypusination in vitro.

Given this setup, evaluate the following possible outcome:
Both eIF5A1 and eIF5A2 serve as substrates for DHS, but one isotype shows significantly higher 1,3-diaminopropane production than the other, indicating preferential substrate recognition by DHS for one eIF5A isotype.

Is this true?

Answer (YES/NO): NO